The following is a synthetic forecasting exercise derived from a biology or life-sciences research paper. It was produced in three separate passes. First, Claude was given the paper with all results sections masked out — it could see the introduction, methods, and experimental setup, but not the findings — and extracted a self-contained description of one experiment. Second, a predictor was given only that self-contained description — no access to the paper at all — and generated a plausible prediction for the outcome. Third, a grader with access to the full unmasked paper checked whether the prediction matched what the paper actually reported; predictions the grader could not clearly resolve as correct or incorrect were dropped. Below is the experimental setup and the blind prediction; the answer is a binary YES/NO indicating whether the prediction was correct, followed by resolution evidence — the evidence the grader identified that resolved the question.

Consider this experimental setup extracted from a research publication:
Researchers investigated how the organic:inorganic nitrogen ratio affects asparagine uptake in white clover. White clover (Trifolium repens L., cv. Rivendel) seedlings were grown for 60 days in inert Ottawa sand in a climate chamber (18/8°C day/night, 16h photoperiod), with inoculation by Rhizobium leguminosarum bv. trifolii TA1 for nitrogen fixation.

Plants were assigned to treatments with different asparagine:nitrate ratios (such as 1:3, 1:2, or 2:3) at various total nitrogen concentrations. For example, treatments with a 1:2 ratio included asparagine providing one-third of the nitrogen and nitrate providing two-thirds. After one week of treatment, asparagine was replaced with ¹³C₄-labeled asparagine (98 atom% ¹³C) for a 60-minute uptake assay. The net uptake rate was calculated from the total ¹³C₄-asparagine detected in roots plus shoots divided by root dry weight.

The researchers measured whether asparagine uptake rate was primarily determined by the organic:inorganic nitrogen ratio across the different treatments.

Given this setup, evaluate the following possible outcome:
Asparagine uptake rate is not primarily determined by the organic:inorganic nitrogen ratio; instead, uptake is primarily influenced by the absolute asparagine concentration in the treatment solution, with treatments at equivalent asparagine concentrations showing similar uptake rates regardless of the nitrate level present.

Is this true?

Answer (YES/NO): NO